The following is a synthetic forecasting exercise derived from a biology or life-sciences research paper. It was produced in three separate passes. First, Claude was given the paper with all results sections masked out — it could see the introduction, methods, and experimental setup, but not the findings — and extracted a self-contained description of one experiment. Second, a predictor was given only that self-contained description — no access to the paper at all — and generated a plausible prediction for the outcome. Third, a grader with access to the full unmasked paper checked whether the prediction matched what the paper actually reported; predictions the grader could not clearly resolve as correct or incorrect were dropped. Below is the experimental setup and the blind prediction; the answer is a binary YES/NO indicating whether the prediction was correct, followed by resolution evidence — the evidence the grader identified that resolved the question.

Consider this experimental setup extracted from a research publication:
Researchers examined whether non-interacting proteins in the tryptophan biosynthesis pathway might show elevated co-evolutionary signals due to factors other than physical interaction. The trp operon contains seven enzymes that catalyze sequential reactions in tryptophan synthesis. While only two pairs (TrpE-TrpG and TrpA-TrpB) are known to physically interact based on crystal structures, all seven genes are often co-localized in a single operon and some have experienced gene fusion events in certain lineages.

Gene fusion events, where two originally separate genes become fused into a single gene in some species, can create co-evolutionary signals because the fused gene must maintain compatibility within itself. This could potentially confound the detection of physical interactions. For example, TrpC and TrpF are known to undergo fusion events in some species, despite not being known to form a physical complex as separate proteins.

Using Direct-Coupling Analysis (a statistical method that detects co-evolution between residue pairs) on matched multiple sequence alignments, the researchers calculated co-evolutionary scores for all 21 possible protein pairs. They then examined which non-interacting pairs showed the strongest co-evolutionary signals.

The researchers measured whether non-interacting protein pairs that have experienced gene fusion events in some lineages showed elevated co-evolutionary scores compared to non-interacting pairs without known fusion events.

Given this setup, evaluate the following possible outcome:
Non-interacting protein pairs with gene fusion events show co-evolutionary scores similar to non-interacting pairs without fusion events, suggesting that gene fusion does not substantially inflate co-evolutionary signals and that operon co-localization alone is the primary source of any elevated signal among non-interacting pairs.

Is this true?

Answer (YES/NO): NO